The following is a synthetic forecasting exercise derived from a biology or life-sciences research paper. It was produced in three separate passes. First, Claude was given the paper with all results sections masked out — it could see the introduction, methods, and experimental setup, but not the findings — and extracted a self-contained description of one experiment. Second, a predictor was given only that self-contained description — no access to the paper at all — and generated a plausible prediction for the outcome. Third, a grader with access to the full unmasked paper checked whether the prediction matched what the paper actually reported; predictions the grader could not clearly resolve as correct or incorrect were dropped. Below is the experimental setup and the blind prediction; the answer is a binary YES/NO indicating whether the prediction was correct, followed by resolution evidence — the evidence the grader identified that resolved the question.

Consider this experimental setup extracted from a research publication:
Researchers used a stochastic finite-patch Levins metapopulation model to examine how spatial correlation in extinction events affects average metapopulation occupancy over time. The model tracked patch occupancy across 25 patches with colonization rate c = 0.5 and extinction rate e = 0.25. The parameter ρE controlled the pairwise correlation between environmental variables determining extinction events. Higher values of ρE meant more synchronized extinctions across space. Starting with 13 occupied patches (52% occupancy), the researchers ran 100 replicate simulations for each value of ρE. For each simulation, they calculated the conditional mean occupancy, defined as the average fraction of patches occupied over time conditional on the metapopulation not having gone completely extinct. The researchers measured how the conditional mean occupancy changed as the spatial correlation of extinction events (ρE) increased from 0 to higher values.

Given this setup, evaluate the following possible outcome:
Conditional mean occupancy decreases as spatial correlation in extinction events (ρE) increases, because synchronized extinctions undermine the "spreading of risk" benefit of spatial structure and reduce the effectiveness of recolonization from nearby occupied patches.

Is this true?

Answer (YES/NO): NO